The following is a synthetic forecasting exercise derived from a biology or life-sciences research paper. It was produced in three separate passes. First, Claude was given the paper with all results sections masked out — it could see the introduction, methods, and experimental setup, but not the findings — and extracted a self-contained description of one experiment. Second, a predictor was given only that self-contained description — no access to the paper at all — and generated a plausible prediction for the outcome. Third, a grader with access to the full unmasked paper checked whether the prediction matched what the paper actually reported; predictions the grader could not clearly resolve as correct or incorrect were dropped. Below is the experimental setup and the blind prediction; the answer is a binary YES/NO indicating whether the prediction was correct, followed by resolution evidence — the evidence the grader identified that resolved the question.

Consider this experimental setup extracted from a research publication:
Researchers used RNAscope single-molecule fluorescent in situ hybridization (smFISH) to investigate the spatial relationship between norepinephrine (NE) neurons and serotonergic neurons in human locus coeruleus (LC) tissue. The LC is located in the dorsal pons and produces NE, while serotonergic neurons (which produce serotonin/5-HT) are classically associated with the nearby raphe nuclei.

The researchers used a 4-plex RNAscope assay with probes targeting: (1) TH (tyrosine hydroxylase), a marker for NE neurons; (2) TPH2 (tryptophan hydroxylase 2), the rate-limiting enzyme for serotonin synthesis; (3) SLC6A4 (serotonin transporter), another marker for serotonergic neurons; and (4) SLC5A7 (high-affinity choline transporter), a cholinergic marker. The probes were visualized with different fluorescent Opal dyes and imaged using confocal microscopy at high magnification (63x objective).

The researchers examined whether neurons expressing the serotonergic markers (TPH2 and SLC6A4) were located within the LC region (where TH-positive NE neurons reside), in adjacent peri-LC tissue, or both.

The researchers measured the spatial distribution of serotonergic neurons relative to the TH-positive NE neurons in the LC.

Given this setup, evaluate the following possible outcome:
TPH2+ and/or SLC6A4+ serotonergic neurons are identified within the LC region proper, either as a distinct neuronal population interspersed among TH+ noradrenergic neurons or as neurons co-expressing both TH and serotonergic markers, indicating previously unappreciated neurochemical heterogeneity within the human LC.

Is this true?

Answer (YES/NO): NO